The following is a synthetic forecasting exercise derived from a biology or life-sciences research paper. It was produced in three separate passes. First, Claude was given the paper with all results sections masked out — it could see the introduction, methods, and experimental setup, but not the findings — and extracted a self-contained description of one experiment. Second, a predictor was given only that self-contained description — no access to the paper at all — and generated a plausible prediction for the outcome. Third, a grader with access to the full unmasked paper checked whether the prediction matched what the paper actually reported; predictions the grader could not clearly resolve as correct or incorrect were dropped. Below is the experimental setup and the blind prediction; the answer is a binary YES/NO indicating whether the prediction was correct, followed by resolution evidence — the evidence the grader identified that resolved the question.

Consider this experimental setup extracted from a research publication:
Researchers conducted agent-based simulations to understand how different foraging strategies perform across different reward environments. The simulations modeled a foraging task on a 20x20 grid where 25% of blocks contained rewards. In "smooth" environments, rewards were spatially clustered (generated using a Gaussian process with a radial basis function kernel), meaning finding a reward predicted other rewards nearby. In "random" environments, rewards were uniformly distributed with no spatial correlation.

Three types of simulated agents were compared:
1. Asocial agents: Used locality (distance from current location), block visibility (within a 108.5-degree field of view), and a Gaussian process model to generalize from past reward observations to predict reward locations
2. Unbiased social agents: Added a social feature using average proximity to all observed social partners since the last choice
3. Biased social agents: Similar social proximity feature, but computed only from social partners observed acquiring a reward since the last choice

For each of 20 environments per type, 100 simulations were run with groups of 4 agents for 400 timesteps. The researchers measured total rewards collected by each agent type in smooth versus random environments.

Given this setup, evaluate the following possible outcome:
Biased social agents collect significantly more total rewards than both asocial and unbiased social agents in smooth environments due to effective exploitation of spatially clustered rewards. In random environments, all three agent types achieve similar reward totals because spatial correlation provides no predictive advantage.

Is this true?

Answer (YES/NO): NO